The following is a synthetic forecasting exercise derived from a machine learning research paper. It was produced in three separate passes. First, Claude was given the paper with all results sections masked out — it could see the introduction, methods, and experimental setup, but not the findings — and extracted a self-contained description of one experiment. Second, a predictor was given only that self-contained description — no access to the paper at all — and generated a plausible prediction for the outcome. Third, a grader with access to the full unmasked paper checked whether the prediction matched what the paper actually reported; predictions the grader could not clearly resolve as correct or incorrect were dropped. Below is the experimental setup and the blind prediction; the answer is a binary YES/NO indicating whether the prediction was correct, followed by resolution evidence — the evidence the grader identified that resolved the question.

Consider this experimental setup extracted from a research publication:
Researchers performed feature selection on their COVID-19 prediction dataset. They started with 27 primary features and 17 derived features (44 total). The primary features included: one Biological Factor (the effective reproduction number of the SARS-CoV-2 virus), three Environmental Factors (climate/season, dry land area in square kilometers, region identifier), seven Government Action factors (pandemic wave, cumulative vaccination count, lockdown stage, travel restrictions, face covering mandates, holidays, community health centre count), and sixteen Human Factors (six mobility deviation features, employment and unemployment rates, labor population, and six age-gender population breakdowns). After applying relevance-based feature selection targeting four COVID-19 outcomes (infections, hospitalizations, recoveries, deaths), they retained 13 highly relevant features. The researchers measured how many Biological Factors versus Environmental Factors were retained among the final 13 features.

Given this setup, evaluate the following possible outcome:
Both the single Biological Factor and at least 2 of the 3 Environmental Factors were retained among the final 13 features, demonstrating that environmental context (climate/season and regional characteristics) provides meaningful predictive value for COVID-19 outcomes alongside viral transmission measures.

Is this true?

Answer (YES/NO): NO